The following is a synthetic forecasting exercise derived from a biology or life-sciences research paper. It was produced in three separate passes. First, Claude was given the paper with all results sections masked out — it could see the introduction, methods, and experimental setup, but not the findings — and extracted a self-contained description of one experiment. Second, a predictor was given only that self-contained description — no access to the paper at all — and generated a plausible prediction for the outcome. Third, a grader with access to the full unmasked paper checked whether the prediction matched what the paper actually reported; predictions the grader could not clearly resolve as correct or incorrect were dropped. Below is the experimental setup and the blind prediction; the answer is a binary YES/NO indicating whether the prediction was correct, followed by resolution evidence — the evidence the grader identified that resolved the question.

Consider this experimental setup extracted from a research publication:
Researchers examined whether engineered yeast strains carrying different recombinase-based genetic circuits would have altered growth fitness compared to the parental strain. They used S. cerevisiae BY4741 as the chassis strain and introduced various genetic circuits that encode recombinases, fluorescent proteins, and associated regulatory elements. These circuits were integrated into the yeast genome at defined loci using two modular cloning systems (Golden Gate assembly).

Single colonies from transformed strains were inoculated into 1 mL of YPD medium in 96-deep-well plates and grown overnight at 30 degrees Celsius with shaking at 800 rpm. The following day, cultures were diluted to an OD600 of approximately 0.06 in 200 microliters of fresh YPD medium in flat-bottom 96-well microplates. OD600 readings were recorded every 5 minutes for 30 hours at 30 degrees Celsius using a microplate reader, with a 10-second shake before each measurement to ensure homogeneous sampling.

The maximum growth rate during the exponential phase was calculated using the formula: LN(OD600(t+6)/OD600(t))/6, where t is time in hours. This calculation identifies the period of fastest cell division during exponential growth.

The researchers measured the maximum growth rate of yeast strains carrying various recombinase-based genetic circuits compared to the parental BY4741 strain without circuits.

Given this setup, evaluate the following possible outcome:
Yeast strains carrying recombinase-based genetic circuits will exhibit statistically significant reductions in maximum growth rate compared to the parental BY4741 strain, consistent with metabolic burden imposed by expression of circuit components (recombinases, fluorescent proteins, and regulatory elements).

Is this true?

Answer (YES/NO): NO